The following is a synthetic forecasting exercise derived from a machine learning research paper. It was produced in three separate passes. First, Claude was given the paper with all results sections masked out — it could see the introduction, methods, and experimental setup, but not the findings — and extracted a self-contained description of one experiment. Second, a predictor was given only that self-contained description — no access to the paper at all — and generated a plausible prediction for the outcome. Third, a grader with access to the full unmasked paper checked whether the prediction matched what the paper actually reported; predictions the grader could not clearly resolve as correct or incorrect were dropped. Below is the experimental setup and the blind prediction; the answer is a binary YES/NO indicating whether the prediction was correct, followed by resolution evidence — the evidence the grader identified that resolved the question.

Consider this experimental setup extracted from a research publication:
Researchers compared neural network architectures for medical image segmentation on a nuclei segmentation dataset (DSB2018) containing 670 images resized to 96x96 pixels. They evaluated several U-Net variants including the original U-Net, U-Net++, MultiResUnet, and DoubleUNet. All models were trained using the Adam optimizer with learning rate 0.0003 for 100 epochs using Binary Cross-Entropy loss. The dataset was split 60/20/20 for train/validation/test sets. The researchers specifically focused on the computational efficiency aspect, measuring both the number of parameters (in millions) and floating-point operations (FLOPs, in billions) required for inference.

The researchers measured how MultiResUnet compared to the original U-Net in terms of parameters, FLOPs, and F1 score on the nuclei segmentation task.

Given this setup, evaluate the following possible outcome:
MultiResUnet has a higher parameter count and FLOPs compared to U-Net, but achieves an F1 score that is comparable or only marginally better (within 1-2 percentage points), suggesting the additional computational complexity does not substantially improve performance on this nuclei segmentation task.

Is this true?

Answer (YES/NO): NO